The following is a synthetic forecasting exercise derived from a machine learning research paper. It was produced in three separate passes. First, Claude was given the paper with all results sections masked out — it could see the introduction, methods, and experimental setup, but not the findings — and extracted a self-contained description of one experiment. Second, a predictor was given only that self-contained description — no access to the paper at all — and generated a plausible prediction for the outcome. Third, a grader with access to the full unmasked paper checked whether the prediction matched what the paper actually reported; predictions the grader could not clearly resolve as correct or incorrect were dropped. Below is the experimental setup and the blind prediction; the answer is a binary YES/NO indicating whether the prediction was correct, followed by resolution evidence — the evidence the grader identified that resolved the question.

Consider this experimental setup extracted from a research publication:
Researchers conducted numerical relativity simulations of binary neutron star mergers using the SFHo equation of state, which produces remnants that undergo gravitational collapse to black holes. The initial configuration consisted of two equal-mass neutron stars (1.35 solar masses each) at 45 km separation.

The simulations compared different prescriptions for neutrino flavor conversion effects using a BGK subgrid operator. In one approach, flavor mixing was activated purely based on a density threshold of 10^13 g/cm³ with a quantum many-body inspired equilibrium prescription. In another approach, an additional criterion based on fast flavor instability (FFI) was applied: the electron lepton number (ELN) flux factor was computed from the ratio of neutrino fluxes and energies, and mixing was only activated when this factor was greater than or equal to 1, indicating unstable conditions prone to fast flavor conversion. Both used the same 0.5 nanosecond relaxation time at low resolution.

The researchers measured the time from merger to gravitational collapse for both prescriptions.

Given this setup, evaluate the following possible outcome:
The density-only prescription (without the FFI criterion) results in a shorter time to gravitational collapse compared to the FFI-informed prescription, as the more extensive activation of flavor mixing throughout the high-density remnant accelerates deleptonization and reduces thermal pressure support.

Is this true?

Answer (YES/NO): YES